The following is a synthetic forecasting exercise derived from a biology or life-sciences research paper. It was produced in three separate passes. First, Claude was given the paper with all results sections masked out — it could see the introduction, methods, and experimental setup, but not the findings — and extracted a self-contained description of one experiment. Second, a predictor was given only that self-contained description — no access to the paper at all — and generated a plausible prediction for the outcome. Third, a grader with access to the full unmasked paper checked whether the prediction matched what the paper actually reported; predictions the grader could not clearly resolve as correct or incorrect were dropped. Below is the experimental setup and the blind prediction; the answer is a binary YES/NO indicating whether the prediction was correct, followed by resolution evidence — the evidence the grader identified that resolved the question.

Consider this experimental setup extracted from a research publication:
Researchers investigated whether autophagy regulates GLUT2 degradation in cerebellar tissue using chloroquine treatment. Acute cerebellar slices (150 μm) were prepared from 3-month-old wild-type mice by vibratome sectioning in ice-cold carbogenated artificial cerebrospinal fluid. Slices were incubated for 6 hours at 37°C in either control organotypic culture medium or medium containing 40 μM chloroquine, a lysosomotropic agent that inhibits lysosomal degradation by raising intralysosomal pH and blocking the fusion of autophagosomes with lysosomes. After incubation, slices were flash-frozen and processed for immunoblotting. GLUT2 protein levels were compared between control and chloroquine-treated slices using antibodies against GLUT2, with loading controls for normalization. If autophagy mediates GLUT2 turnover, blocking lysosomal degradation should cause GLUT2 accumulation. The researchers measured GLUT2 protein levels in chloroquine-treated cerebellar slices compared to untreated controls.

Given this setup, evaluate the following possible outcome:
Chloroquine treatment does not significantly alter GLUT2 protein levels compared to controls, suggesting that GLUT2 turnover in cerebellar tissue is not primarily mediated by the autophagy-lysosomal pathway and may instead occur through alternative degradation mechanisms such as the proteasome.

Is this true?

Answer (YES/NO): NO